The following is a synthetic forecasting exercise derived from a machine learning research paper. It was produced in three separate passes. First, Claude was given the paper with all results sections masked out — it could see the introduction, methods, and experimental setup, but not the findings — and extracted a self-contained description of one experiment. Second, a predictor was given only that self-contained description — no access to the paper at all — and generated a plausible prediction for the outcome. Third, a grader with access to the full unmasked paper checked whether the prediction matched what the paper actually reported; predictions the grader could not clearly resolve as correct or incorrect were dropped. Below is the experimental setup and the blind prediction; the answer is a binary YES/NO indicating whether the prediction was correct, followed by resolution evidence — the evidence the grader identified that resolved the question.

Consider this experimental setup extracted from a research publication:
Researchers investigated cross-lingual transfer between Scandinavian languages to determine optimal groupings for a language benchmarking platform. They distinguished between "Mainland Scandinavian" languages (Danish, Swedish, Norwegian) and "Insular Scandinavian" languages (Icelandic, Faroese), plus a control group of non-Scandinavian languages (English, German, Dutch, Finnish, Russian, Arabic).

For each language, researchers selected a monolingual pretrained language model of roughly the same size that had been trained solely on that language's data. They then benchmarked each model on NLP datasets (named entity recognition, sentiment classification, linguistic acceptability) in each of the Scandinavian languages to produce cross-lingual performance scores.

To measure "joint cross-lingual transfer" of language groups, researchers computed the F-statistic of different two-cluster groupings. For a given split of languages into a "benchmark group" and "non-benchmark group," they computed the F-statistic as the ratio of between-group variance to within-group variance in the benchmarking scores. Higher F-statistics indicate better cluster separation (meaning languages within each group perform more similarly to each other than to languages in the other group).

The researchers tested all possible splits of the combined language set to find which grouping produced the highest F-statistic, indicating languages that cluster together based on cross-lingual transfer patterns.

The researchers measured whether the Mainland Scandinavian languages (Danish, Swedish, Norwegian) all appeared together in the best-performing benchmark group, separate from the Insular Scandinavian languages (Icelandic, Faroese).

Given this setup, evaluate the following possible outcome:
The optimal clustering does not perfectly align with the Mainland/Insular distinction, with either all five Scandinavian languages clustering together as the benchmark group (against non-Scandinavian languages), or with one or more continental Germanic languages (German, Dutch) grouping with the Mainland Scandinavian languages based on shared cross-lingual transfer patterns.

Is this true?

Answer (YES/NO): NO